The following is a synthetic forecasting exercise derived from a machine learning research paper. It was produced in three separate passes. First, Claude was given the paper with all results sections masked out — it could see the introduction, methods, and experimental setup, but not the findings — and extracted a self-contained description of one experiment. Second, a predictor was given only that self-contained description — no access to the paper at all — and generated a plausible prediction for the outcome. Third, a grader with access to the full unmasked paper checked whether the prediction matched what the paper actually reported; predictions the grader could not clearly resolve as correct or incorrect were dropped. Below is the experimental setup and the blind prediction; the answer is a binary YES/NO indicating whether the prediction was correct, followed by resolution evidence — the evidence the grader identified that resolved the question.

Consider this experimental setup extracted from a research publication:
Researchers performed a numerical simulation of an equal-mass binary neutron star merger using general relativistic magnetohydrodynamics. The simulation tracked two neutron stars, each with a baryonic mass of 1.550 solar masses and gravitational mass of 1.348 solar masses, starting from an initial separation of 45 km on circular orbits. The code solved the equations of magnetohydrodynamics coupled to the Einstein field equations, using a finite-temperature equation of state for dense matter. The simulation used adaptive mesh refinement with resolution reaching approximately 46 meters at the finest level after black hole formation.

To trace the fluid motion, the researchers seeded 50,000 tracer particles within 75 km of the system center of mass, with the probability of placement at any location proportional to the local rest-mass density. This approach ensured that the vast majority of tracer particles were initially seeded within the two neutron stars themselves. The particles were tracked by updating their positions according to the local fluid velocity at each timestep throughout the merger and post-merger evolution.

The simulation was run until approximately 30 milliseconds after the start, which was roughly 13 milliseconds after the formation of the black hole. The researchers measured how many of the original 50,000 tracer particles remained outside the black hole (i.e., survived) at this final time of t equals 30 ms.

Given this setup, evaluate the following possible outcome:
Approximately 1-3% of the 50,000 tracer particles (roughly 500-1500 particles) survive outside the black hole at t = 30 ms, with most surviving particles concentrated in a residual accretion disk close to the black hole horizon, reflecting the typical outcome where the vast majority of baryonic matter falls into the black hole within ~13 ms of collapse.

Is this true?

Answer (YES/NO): NO